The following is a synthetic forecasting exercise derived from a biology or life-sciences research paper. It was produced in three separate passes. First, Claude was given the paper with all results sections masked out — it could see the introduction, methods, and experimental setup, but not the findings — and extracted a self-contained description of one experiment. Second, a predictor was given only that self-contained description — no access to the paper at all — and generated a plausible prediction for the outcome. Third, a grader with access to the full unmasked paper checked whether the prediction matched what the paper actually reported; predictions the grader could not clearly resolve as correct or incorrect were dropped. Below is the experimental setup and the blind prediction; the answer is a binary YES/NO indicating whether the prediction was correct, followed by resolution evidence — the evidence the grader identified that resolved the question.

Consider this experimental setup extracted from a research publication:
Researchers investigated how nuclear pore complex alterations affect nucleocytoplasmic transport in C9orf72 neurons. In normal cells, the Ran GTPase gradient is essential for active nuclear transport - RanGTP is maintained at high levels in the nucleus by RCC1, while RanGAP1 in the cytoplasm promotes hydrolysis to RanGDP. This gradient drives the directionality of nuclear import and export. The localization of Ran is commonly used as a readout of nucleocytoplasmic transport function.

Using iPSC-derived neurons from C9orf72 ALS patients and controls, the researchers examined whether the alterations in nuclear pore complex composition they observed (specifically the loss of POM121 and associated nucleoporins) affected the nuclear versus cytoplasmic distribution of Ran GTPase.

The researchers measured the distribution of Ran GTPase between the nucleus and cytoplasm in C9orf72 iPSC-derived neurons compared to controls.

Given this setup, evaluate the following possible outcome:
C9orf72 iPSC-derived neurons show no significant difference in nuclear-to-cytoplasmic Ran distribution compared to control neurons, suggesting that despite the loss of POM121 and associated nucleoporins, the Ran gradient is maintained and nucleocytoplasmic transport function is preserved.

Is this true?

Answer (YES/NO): NO